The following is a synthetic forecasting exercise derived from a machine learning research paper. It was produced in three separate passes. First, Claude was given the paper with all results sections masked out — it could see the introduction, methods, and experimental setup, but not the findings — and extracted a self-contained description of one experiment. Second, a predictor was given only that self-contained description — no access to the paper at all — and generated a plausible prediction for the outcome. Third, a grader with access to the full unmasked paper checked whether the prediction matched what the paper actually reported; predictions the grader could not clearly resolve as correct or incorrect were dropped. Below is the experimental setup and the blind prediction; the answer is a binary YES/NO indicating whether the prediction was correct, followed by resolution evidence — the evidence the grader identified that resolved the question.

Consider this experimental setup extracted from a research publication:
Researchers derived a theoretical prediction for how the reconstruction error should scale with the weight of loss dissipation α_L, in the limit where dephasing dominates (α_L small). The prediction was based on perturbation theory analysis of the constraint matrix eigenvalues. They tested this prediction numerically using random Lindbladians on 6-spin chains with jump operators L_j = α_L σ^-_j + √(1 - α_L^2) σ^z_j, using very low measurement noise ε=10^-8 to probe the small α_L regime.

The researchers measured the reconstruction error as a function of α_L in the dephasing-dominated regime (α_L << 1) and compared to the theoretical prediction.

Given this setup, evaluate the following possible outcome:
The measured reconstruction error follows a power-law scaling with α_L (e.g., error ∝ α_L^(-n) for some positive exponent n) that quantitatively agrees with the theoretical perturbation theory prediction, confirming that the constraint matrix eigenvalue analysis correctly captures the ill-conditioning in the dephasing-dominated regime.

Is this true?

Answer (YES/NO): YES